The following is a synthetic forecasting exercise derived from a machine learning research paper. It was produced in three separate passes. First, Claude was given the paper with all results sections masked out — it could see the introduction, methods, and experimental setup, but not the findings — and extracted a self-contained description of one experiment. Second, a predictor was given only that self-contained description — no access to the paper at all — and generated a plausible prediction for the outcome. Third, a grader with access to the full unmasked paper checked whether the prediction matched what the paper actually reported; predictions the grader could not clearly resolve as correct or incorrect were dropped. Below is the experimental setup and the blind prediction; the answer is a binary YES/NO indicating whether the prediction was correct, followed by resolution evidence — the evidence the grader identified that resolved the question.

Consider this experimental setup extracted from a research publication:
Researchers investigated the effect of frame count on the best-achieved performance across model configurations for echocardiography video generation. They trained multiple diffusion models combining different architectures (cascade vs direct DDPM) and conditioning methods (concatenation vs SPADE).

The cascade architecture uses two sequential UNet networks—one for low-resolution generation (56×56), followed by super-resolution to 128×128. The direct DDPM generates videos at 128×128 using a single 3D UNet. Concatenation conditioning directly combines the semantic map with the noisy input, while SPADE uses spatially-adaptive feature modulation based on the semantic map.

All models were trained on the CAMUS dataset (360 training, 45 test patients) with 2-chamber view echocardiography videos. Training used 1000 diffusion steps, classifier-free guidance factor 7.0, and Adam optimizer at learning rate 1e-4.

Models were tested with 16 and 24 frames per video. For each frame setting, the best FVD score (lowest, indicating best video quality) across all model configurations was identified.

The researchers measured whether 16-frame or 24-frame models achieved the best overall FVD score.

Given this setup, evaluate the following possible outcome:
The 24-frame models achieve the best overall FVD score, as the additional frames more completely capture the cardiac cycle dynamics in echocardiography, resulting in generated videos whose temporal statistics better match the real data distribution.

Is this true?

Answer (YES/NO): NO